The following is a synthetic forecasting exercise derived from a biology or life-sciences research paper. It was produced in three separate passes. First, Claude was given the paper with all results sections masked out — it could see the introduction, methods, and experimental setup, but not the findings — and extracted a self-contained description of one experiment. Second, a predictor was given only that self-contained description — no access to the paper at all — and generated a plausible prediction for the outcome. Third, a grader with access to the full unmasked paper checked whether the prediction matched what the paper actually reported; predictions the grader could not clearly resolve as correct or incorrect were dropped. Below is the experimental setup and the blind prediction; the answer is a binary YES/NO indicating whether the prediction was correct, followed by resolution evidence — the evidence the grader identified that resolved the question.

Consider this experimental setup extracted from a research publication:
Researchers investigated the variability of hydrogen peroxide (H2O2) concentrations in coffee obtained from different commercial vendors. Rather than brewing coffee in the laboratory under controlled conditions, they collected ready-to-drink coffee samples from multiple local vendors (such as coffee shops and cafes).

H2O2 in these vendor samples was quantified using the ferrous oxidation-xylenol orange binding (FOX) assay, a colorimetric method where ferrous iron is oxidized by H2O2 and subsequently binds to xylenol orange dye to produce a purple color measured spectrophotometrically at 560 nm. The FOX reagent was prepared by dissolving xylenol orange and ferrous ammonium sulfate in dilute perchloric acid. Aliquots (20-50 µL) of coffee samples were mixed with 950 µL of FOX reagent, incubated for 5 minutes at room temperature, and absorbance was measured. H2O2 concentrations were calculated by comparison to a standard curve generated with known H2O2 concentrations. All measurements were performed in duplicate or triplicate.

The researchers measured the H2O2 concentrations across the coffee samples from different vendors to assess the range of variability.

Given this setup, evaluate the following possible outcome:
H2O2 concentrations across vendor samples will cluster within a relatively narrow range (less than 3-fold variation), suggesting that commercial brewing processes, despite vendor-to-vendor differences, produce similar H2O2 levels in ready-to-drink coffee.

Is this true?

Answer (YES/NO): YES